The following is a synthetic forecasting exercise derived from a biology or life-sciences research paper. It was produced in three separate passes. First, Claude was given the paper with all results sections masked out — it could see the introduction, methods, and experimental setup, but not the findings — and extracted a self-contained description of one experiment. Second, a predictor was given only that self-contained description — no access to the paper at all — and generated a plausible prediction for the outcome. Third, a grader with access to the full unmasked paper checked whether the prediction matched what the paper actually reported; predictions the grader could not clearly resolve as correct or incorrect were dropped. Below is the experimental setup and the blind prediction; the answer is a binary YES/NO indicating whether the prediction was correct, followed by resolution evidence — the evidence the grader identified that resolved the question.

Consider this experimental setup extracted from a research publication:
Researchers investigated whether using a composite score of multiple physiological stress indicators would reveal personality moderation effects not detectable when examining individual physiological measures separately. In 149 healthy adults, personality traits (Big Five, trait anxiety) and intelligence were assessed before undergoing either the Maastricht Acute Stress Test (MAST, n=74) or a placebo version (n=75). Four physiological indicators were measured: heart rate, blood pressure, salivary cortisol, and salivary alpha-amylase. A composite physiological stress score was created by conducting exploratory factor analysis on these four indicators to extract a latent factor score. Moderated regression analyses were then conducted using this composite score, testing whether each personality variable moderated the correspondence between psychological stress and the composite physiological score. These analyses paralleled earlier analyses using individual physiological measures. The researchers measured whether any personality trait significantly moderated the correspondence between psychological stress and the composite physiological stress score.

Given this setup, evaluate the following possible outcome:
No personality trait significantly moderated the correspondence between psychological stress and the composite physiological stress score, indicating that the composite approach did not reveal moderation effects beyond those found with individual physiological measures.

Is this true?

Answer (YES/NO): YES